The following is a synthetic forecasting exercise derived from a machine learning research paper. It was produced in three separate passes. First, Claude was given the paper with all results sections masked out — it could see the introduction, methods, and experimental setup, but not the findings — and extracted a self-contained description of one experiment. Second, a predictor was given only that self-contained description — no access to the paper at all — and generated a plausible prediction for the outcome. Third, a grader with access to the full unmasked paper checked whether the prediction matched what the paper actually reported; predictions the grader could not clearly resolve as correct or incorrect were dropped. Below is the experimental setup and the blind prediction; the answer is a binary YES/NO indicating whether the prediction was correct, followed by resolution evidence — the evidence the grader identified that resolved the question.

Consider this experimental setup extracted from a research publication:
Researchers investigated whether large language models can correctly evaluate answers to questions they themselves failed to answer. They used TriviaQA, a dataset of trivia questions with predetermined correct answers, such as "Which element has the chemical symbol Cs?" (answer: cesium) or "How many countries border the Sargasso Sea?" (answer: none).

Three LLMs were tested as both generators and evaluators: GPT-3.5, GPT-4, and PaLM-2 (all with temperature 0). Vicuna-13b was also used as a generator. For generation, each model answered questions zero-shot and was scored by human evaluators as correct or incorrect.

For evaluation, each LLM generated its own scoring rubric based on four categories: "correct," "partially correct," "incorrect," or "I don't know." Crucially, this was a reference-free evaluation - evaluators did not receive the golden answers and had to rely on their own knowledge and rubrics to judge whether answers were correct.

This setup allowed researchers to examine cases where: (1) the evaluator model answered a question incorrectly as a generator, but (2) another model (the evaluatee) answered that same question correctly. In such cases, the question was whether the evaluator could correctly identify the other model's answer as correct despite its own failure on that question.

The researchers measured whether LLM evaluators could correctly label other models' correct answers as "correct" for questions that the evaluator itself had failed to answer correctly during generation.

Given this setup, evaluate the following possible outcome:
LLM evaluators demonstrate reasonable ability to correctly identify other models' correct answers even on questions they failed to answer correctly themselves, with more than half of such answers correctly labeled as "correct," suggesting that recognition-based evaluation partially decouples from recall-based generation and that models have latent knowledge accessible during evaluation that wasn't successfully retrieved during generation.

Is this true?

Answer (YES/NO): YES